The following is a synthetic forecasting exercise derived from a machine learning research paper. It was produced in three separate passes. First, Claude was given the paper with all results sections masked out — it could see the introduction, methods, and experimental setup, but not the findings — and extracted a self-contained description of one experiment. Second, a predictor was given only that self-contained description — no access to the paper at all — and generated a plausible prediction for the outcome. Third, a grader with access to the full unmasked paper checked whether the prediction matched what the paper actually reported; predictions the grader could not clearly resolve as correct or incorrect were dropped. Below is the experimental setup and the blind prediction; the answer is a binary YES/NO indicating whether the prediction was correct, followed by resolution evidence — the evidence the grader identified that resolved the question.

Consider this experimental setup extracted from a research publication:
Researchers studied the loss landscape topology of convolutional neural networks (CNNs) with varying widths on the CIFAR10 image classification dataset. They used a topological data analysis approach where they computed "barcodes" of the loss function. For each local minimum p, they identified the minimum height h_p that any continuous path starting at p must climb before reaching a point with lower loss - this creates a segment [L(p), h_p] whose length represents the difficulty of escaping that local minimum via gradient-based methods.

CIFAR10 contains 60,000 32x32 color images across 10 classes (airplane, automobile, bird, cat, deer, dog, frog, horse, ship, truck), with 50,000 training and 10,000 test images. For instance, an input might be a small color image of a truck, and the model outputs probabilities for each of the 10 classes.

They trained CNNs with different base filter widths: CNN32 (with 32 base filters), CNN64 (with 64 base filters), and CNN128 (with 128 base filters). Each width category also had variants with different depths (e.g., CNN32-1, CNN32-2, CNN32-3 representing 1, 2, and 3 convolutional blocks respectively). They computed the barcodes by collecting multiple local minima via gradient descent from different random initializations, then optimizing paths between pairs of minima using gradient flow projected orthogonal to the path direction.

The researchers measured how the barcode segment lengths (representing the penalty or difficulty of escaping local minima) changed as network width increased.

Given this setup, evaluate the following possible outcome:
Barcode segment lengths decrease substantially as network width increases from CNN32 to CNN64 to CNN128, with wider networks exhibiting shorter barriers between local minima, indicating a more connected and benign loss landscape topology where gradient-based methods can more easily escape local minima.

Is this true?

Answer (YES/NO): YES